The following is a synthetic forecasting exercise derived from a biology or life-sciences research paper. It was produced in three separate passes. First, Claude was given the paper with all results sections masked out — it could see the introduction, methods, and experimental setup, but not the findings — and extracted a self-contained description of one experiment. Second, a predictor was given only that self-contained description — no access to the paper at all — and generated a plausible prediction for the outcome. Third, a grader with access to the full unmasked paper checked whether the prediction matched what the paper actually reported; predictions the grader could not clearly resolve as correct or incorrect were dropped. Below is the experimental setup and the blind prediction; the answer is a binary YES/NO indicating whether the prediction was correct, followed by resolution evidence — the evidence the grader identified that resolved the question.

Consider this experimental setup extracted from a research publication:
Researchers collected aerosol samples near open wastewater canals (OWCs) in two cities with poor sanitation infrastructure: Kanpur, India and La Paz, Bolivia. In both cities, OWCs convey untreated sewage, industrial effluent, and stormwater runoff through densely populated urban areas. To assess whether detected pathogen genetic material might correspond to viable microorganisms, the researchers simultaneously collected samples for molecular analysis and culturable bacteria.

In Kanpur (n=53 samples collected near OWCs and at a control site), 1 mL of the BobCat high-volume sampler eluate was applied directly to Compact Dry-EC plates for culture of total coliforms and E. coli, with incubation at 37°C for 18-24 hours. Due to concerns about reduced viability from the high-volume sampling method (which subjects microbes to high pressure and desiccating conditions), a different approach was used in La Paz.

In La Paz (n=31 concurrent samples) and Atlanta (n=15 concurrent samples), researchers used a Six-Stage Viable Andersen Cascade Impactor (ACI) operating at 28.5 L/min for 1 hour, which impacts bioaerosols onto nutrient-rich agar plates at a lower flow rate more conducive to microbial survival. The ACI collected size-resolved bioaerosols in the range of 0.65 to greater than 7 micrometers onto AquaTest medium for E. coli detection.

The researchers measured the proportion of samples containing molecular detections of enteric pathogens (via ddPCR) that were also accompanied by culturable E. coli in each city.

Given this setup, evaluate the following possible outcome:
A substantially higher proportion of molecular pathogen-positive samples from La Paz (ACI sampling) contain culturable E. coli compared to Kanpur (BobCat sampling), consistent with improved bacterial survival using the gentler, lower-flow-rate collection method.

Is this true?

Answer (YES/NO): NO